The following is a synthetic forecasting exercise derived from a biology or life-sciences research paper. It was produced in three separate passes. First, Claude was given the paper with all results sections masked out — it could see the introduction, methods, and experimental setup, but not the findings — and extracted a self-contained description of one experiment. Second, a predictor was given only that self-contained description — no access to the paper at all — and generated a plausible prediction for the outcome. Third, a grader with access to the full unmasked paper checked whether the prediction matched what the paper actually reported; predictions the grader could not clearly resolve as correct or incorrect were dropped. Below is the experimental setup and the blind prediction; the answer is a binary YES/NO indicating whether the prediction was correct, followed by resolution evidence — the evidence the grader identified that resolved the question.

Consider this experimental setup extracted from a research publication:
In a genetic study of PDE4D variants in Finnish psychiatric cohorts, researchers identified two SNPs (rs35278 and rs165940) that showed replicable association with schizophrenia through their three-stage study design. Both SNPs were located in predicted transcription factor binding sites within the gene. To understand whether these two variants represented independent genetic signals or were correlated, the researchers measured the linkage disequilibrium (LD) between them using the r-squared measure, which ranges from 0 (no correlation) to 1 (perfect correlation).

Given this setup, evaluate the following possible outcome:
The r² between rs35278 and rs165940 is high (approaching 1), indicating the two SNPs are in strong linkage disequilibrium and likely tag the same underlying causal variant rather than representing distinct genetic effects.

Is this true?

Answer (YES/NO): NO